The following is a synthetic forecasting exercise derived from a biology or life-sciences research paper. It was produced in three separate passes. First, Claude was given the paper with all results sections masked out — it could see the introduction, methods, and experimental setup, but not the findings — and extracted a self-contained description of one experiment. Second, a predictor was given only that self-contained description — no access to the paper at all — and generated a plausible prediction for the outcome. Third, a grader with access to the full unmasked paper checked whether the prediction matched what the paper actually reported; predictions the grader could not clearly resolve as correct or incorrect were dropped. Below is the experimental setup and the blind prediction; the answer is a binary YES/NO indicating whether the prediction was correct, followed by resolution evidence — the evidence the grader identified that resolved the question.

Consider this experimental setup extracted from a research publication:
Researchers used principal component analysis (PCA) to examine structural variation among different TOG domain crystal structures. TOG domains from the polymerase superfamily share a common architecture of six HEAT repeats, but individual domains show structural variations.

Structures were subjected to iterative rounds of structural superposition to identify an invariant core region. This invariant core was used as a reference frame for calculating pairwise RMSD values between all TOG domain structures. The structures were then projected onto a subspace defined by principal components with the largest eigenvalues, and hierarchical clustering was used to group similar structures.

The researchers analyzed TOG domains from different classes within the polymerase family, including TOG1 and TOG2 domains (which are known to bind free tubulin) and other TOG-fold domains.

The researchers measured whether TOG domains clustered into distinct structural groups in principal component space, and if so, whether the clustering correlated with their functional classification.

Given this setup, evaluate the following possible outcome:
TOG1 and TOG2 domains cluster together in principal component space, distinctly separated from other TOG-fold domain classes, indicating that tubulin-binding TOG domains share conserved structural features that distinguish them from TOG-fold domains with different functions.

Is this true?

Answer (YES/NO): NO